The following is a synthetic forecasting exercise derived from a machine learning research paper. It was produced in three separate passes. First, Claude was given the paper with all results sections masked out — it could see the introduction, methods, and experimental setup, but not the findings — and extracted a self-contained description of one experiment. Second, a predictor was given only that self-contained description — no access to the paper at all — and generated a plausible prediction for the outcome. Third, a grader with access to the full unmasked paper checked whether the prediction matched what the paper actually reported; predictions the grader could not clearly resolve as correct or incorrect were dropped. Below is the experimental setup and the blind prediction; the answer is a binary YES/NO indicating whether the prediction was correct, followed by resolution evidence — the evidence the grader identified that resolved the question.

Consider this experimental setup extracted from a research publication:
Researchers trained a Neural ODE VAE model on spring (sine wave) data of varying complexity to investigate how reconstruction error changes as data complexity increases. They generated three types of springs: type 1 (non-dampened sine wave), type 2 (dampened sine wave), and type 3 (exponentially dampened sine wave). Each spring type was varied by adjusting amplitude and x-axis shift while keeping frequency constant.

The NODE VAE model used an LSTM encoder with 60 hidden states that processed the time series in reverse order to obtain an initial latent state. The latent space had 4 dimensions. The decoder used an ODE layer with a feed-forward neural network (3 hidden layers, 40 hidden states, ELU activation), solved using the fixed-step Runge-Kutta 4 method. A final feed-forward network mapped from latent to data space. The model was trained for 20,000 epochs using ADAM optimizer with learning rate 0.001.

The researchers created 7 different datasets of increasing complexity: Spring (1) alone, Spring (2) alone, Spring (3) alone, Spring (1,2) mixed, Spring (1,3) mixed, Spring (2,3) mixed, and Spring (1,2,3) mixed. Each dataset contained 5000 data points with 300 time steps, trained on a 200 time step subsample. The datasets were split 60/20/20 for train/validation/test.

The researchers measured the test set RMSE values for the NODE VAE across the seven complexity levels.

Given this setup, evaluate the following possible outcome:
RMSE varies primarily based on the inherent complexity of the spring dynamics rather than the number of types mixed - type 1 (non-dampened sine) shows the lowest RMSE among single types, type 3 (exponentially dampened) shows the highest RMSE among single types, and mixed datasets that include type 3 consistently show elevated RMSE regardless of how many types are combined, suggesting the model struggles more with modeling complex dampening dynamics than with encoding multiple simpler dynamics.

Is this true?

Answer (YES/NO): NO